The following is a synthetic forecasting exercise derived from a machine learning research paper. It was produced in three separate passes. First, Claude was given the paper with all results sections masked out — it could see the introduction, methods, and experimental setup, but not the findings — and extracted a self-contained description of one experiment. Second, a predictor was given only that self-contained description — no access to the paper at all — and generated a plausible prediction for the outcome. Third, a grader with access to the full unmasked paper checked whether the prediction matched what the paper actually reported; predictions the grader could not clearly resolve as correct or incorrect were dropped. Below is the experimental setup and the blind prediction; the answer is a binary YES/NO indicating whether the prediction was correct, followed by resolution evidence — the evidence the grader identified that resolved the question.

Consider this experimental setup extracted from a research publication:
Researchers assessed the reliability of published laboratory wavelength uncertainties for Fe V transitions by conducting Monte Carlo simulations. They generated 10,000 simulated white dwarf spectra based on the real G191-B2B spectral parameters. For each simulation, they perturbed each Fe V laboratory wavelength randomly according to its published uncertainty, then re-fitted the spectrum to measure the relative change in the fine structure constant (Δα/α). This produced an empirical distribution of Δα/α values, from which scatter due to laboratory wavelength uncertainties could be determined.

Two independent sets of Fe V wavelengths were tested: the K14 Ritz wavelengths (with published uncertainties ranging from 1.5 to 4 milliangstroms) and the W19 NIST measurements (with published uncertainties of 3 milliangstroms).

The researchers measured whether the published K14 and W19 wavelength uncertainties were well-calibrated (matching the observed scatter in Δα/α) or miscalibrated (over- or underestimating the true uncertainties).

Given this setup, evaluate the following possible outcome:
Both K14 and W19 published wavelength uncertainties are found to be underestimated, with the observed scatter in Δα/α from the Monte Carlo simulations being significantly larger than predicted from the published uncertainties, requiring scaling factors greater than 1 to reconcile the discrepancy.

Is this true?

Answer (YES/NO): NO